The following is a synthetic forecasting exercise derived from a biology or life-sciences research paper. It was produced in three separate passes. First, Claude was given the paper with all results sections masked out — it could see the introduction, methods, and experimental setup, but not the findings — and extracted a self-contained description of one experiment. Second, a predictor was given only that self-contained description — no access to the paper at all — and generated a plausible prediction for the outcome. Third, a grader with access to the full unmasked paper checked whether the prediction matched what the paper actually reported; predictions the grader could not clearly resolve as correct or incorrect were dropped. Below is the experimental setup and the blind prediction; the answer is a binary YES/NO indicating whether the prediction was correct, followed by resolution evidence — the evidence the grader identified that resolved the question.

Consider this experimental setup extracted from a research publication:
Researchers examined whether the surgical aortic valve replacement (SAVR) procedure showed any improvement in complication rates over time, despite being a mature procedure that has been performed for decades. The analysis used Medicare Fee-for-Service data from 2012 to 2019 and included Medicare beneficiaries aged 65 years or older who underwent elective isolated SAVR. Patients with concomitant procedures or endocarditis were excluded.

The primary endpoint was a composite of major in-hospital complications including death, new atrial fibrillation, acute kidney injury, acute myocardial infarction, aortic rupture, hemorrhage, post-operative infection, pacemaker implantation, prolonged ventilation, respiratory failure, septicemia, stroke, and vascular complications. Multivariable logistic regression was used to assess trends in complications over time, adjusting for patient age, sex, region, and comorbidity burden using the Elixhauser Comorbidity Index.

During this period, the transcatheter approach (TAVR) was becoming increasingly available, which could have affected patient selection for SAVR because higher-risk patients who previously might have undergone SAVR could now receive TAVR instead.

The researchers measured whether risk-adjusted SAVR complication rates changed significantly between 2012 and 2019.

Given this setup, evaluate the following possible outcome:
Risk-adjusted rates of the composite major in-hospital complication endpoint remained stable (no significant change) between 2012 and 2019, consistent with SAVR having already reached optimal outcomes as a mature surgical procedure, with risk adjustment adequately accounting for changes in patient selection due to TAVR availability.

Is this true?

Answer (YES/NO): NO